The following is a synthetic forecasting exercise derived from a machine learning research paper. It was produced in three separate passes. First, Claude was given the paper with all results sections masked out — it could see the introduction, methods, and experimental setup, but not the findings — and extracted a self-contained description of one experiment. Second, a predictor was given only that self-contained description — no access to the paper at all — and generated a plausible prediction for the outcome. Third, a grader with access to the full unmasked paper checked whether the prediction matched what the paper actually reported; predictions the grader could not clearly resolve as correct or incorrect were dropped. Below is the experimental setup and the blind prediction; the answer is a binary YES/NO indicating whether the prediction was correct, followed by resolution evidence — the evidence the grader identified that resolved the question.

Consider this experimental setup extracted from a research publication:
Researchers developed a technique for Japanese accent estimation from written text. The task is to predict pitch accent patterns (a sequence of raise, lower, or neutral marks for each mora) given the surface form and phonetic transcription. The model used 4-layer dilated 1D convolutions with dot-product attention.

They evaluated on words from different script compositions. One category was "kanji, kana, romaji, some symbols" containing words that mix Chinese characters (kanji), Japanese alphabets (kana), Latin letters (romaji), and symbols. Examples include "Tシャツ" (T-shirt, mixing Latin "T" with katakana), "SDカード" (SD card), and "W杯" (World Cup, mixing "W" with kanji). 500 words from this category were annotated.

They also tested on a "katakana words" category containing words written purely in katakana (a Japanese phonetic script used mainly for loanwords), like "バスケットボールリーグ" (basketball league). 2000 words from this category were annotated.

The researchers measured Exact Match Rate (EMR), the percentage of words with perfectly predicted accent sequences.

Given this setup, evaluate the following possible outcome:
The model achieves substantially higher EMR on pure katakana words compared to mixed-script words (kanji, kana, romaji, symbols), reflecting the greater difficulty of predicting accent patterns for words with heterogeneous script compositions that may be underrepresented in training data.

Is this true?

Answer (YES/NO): YES